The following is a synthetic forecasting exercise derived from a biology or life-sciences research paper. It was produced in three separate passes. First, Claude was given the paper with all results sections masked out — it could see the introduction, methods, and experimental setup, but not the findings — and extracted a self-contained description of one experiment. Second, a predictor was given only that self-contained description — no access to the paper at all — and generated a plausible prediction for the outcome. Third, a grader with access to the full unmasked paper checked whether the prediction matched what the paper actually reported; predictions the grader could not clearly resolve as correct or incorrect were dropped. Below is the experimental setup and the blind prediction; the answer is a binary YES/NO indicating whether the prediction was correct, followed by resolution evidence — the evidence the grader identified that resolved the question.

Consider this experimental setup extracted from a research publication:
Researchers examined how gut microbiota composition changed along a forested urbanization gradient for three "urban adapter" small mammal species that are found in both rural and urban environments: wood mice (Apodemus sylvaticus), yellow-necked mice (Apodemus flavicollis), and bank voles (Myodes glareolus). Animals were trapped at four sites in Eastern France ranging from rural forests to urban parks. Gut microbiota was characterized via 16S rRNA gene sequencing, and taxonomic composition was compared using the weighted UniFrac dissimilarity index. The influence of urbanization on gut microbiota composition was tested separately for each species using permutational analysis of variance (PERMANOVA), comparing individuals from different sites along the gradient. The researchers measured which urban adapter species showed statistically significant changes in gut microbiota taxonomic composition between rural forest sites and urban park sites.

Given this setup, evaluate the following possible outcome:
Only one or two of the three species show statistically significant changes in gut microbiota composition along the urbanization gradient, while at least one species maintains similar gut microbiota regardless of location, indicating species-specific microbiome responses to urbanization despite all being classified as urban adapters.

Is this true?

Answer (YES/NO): YES